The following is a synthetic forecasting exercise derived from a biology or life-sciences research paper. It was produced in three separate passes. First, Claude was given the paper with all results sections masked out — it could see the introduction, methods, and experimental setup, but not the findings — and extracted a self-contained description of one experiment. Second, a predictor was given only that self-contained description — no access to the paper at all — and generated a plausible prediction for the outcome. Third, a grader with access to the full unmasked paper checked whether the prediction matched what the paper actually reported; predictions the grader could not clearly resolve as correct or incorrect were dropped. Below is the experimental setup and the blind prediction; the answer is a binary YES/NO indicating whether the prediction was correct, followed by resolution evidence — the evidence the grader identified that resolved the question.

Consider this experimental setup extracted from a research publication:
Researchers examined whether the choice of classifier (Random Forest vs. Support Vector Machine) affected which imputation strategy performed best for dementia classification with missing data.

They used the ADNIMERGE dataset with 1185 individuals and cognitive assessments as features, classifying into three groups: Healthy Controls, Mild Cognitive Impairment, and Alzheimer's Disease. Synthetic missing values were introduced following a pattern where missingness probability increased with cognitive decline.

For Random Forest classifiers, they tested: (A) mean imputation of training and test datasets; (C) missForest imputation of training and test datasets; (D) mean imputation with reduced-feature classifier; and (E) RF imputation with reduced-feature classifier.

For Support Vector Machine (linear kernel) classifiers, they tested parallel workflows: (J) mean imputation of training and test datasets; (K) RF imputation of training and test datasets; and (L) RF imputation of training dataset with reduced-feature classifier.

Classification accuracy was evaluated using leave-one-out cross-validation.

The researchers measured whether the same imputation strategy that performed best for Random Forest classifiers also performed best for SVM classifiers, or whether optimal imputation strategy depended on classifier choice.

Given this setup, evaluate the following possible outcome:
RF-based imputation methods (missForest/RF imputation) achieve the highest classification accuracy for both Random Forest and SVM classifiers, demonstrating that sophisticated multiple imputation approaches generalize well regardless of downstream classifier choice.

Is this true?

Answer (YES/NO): NO